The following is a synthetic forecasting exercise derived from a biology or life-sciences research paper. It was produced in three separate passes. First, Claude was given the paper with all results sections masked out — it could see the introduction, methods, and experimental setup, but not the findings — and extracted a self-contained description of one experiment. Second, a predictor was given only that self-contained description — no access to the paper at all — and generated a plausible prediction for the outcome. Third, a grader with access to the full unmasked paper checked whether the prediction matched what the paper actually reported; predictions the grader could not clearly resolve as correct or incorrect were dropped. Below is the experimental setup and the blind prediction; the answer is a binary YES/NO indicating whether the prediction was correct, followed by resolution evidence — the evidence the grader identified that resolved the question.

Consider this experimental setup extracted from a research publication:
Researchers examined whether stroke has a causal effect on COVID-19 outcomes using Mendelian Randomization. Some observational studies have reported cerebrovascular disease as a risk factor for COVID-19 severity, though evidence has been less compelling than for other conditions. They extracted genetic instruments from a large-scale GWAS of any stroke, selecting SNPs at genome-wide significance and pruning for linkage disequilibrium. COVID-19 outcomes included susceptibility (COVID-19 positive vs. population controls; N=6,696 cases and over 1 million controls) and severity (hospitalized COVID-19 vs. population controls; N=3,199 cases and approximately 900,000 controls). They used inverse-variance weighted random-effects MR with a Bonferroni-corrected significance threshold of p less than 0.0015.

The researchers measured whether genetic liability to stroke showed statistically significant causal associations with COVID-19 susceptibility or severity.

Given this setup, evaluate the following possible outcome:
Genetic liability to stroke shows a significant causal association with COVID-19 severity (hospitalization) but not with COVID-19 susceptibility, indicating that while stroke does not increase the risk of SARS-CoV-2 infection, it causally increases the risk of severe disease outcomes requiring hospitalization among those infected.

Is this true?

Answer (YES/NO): NO